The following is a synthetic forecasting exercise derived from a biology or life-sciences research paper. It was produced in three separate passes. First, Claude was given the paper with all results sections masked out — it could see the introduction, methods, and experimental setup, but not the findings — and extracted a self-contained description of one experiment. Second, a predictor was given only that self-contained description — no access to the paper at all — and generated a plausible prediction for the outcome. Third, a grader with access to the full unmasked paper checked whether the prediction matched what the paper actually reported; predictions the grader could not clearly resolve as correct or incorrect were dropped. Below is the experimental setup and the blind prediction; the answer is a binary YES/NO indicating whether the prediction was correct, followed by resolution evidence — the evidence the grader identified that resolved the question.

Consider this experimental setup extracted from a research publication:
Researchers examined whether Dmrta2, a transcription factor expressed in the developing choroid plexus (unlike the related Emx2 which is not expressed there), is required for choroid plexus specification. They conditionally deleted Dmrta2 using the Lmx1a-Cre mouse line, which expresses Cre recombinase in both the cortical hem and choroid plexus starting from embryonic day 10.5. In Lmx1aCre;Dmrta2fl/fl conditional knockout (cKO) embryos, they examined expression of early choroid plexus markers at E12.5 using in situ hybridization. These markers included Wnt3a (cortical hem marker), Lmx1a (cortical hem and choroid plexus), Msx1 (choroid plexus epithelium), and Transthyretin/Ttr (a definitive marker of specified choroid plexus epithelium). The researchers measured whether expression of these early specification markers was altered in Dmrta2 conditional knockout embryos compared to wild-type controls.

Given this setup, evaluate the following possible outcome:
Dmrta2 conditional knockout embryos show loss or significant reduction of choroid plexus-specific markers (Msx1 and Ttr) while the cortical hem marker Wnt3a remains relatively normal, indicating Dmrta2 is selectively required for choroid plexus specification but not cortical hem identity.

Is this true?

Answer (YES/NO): NO